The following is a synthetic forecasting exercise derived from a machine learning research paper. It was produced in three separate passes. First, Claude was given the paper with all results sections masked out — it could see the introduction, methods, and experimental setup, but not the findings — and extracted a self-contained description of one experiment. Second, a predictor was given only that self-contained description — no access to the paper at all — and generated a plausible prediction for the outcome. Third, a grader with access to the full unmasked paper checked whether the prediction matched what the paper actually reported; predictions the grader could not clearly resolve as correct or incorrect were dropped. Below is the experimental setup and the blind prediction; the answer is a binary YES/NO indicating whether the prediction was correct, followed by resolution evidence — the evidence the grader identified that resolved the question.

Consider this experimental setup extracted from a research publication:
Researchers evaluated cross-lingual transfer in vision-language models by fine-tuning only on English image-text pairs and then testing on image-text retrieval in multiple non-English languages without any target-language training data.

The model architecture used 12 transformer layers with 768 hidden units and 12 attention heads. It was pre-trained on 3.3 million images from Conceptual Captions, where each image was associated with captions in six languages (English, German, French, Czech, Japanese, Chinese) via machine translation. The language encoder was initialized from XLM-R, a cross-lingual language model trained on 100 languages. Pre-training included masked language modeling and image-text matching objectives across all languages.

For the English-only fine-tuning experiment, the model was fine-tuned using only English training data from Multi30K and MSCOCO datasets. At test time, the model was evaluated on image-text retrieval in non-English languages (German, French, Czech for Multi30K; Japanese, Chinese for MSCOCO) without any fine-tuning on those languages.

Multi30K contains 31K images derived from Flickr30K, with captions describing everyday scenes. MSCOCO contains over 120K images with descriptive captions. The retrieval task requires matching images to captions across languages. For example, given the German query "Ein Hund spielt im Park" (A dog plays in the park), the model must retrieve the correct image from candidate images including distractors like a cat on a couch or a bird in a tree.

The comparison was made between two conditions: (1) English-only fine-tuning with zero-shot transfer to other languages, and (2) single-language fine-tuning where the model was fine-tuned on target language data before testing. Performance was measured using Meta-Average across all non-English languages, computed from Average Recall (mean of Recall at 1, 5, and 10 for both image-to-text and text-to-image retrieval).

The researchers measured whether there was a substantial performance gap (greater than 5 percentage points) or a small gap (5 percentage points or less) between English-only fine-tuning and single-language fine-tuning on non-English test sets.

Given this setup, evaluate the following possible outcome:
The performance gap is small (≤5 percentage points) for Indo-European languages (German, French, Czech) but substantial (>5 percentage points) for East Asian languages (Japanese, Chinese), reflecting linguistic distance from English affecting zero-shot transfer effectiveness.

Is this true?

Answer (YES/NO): NO